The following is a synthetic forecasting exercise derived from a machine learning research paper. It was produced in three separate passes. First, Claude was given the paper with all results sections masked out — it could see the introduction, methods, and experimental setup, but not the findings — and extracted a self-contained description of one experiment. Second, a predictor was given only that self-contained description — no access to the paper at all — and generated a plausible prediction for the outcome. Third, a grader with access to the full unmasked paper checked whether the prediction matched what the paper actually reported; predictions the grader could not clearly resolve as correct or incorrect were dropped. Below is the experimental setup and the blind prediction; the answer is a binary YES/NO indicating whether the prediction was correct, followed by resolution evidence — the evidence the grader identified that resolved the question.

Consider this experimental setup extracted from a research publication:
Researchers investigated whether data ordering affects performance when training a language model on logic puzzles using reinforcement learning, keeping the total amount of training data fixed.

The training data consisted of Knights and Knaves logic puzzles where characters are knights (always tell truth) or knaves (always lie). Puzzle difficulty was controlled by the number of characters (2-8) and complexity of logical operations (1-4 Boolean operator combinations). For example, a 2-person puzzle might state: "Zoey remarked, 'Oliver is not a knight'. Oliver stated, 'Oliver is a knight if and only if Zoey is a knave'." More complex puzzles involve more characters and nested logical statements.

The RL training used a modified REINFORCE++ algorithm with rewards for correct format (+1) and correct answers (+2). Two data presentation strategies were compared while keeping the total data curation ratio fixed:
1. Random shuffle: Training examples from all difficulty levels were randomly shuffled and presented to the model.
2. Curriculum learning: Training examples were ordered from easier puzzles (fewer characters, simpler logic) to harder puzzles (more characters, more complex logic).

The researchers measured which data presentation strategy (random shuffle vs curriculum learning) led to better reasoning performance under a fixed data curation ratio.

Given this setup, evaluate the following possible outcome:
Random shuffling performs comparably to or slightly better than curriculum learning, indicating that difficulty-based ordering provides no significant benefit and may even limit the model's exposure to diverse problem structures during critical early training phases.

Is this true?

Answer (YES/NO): NO